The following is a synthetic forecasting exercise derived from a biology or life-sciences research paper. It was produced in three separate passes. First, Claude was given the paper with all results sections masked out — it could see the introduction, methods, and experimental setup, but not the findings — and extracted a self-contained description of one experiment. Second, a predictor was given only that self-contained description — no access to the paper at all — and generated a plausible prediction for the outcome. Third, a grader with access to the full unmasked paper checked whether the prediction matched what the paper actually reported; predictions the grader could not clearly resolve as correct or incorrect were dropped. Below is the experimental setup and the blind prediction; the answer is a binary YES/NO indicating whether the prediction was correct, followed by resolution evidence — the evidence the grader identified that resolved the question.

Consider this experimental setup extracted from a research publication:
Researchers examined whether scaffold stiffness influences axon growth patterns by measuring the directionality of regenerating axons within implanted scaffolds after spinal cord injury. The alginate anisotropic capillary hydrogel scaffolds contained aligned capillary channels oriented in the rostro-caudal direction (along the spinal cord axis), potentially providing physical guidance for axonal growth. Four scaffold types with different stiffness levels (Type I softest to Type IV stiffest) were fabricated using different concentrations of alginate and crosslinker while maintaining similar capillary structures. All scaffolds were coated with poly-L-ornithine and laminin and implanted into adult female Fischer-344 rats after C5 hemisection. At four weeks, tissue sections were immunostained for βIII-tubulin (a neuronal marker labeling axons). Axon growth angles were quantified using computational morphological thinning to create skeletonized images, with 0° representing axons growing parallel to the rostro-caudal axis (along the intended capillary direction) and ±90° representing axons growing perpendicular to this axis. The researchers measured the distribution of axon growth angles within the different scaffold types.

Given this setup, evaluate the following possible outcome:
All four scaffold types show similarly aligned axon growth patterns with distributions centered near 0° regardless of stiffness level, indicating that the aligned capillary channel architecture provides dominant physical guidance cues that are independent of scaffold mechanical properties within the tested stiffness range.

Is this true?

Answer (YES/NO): NO